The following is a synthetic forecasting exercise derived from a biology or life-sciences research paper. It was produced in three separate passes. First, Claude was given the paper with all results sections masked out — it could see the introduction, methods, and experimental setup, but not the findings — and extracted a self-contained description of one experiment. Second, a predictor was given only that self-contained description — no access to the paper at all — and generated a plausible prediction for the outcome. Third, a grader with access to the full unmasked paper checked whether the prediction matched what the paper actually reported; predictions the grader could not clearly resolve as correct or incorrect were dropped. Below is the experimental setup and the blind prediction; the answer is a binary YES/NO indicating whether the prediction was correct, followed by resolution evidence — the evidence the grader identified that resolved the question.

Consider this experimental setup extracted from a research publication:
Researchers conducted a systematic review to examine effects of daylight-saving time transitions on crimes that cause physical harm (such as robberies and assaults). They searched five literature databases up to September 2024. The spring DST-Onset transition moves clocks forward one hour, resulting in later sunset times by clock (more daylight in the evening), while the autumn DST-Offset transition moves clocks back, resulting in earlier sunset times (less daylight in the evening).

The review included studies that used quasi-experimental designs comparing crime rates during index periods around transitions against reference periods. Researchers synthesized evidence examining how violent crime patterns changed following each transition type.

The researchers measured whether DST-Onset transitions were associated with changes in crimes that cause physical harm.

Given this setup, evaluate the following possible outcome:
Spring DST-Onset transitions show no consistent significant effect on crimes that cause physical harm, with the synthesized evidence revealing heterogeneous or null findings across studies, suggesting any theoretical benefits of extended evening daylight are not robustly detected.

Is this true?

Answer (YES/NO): NO